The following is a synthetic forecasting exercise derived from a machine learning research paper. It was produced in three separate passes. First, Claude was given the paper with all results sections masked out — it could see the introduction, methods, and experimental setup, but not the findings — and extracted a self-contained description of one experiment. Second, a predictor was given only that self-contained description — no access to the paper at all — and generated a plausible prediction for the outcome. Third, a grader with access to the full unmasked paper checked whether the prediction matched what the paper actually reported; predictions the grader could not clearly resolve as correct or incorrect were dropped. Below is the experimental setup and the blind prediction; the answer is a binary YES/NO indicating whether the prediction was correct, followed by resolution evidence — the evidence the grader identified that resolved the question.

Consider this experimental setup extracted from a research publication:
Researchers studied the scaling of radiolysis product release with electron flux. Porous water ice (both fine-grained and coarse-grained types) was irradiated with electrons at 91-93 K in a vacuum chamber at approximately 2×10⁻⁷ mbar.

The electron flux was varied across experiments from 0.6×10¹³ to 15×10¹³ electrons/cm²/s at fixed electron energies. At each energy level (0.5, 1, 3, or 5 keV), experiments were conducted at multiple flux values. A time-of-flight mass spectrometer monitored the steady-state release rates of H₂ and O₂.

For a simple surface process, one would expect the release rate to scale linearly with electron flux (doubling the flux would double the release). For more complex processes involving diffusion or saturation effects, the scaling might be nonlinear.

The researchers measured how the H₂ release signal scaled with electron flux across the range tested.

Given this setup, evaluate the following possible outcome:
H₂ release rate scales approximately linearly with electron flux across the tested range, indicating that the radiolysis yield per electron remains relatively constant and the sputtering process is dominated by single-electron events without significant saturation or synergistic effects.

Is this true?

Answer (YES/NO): YES